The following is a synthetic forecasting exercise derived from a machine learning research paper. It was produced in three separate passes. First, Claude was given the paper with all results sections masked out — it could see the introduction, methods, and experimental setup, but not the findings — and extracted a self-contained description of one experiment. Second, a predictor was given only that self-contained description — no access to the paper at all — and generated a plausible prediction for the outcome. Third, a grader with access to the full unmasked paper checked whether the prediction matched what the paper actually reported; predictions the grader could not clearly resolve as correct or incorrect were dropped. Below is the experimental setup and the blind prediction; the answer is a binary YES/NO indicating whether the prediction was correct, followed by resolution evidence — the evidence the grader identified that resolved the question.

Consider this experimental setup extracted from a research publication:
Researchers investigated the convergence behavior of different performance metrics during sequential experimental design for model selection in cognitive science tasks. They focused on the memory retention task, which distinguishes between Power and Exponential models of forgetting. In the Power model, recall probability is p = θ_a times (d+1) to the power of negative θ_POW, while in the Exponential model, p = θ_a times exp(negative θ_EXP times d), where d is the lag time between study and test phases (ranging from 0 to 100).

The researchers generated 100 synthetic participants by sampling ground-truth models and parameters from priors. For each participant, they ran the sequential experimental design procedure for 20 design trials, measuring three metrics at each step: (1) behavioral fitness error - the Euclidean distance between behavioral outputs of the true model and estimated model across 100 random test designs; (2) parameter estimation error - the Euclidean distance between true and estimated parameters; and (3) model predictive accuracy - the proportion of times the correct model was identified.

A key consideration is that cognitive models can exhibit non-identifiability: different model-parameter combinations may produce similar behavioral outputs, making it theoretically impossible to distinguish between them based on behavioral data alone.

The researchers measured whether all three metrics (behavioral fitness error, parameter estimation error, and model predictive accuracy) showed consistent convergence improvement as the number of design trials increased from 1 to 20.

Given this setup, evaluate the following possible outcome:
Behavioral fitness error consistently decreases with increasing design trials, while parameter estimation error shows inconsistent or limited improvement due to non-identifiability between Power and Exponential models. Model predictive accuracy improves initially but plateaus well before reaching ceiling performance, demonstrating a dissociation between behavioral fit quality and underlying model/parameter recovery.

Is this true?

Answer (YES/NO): YES